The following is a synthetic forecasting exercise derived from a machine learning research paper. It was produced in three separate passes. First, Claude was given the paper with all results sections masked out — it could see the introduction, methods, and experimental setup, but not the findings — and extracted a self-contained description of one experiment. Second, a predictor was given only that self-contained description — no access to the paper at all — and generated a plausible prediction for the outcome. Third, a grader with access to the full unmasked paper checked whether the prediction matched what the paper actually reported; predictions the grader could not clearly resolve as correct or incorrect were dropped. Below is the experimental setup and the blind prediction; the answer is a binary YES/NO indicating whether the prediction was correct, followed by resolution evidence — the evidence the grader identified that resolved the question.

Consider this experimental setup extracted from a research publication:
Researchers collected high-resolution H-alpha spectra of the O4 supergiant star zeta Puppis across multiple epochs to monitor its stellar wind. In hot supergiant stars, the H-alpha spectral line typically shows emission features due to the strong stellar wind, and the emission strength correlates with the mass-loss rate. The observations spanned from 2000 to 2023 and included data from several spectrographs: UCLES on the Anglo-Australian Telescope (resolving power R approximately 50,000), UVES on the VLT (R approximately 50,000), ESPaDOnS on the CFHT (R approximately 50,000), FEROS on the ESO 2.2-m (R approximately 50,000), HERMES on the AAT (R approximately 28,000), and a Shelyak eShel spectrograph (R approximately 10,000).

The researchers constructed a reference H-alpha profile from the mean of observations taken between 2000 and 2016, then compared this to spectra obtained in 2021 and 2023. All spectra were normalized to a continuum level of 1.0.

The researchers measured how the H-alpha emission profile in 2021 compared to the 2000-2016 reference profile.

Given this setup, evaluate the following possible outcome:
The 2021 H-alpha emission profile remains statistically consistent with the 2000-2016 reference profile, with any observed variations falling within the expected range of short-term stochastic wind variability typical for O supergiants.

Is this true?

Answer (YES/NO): NO